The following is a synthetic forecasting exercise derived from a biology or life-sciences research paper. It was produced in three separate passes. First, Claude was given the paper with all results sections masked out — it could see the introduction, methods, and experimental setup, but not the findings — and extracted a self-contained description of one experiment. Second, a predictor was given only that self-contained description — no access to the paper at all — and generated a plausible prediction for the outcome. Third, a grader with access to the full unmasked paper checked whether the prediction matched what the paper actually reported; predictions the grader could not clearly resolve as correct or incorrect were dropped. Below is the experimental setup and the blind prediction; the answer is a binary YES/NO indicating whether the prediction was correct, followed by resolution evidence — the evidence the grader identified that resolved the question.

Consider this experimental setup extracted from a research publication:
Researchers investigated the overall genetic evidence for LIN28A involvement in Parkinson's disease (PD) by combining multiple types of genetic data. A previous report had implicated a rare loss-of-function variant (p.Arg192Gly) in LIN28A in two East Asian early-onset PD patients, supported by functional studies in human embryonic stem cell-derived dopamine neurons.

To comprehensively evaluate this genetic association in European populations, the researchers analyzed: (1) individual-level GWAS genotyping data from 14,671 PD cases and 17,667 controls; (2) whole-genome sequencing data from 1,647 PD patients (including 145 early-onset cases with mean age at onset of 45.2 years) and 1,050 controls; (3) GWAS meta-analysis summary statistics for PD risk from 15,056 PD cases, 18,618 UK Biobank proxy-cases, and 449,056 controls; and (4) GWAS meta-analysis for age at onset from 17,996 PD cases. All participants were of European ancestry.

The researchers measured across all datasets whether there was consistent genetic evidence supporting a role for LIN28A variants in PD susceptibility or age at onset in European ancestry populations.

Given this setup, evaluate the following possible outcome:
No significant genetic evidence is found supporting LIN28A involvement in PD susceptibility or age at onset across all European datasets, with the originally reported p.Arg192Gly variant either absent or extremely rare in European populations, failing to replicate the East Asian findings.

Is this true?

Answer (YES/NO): YES